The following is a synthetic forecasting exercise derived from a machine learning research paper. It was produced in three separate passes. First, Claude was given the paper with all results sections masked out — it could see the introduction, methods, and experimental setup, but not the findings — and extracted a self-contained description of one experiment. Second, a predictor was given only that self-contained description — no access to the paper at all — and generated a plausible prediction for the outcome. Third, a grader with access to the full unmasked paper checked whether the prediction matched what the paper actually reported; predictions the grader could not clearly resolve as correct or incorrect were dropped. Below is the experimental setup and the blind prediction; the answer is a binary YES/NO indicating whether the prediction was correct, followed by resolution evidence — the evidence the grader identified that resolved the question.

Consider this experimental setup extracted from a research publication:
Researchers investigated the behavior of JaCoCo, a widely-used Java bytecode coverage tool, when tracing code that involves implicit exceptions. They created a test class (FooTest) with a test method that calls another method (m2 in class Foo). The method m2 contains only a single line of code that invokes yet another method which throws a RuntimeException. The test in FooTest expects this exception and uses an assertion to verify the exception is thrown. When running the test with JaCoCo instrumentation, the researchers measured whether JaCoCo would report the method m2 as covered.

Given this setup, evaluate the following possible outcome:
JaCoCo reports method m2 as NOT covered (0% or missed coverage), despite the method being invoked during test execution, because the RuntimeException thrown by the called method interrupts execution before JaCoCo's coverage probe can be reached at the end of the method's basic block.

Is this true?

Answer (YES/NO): YES